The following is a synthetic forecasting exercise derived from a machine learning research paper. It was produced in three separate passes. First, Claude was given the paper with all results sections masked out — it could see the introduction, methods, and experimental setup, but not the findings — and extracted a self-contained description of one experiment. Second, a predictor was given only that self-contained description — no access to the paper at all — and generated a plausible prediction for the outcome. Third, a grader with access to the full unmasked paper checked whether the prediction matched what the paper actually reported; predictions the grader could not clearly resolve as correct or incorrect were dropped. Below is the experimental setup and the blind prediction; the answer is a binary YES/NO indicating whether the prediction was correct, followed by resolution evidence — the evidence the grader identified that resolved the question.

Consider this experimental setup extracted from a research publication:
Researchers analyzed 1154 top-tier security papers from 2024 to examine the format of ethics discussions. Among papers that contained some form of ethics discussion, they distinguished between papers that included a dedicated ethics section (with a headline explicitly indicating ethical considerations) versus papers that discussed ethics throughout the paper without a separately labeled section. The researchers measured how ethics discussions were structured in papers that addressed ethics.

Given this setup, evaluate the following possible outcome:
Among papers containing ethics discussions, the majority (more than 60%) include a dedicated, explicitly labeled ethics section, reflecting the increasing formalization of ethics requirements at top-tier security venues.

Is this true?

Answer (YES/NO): YES